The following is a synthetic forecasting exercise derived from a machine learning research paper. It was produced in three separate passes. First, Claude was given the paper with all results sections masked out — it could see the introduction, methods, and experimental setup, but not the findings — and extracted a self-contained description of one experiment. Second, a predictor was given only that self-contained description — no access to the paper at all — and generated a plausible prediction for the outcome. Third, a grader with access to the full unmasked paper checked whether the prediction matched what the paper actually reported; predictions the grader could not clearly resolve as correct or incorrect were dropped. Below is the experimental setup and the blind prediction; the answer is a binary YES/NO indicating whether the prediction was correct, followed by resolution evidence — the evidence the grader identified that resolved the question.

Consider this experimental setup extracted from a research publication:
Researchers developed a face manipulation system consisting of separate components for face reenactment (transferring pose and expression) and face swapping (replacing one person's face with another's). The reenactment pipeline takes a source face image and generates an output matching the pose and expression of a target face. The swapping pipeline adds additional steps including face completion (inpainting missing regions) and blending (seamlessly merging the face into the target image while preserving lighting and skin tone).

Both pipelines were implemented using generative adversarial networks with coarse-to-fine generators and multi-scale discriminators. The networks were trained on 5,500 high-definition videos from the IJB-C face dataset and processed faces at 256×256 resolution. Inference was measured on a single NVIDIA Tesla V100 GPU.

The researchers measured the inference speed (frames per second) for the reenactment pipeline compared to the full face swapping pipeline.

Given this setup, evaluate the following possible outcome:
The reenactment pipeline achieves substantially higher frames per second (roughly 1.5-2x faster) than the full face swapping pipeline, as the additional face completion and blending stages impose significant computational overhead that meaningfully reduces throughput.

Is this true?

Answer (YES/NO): NO